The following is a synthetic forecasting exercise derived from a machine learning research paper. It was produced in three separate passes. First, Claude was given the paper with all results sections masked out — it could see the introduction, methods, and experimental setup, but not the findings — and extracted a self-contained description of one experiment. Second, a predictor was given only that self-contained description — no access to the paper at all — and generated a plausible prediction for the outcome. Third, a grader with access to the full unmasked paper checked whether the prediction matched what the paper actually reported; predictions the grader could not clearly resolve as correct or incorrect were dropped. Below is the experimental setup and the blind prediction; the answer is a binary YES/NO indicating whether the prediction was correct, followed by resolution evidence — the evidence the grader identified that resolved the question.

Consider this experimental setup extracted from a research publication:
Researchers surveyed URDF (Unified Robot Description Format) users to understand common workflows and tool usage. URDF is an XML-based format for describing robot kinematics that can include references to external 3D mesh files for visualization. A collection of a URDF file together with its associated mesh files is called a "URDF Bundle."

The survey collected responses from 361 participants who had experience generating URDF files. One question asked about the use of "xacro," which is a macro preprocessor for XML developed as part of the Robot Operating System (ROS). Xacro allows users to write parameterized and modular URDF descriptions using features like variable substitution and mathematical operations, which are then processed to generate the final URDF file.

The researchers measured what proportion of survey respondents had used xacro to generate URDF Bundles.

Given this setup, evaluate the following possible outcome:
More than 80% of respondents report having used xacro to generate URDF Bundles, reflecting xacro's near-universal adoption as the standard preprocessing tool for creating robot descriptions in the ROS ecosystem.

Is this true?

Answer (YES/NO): YES